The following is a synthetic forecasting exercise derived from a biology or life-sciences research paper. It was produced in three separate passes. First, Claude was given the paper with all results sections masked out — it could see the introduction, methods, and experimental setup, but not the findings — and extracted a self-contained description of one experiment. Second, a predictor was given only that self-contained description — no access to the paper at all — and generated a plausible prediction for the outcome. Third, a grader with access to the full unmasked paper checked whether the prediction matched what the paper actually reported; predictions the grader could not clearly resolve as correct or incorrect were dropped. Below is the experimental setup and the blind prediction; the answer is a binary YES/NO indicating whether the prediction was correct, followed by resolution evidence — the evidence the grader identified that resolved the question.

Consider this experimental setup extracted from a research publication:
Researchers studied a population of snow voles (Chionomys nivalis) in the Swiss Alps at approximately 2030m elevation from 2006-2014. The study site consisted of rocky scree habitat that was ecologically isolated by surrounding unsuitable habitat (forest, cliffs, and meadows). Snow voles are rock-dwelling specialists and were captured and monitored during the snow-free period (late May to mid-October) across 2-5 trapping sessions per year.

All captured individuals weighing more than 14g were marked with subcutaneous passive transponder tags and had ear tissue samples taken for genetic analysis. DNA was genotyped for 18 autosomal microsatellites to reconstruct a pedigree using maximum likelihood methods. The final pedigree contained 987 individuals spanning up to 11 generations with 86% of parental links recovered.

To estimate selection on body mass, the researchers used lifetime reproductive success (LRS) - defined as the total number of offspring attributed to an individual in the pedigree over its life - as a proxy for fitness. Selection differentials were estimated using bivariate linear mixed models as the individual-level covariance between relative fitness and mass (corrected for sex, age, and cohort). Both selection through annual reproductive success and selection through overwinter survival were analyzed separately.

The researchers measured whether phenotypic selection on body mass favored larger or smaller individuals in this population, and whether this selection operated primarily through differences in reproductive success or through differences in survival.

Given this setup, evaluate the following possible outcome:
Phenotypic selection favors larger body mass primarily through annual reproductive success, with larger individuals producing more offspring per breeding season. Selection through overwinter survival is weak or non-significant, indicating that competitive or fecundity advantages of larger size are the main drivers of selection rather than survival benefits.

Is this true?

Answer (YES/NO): NO